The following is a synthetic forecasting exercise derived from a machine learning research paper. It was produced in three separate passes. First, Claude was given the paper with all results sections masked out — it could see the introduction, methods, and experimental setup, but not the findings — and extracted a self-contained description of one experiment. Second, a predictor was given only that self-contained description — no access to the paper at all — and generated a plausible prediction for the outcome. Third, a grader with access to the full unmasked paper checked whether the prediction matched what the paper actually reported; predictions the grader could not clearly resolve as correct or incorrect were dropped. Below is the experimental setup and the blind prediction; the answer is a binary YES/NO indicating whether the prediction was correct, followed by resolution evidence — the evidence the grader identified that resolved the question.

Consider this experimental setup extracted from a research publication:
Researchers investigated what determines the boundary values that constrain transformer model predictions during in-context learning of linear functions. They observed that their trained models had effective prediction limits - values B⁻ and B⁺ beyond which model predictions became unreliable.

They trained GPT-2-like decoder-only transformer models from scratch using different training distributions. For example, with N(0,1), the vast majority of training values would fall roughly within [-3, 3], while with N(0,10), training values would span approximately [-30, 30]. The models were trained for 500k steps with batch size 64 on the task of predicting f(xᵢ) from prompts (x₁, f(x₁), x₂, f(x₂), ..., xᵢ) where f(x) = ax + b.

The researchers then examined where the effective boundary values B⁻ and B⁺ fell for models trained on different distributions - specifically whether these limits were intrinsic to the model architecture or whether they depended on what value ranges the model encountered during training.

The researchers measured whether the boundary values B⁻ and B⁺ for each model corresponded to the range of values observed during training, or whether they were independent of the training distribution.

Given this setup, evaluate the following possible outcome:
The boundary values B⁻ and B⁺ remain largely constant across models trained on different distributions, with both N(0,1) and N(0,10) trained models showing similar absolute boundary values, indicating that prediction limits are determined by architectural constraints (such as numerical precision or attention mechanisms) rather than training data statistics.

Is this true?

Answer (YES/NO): NO